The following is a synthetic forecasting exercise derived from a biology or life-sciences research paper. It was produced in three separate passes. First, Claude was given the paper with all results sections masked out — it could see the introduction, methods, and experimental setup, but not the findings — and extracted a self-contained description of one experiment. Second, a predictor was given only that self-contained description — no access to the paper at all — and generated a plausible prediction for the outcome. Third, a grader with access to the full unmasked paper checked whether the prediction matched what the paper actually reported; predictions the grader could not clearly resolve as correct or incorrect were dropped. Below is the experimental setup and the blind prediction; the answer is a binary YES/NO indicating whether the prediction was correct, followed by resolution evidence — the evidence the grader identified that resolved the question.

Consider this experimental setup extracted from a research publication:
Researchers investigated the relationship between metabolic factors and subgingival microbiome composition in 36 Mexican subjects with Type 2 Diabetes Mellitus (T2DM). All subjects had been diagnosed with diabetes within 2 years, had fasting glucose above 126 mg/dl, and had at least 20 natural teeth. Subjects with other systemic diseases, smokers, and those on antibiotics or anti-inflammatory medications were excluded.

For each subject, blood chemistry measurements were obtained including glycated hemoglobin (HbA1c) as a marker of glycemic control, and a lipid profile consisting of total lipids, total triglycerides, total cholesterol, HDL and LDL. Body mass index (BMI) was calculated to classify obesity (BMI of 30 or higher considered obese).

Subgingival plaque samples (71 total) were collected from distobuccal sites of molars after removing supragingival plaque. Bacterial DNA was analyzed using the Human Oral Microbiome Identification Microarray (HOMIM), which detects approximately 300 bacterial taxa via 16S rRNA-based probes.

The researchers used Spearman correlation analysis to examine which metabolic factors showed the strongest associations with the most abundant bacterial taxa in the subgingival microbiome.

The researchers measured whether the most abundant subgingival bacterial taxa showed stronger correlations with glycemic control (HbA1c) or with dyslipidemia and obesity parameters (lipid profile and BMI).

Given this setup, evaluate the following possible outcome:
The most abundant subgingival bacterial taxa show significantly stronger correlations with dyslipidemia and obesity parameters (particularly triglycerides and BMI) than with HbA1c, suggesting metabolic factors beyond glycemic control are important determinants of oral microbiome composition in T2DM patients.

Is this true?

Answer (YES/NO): YES